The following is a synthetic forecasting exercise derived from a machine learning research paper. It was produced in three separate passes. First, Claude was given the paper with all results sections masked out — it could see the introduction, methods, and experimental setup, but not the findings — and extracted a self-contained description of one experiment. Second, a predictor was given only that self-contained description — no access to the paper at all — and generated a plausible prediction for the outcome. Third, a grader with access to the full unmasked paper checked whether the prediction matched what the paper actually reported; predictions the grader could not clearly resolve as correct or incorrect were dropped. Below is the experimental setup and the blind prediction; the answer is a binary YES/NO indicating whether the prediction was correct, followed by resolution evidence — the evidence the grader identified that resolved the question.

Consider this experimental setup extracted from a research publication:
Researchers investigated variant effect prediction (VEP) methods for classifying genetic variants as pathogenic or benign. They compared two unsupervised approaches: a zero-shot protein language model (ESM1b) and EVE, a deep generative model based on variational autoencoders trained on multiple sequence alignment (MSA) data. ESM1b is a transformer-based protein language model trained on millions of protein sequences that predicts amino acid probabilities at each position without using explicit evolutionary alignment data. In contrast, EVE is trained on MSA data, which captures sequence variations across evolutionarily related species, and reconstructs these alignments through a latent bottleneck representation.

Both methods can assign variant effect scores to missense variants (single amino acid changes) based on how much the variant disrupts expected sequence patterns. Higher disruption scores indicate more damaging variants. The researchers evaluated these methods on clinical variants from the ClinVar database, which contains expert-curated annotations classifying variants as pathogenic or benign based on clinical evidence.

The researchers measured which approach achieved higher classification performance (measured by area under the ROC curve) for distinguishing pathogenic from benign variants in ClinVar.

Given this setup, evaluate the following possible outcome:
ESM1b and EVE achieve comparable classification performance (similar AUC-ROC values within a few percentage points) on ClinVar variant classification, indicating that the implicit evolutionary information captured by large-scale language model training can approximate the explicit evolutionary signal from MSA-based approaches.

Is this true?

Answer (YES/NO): NO